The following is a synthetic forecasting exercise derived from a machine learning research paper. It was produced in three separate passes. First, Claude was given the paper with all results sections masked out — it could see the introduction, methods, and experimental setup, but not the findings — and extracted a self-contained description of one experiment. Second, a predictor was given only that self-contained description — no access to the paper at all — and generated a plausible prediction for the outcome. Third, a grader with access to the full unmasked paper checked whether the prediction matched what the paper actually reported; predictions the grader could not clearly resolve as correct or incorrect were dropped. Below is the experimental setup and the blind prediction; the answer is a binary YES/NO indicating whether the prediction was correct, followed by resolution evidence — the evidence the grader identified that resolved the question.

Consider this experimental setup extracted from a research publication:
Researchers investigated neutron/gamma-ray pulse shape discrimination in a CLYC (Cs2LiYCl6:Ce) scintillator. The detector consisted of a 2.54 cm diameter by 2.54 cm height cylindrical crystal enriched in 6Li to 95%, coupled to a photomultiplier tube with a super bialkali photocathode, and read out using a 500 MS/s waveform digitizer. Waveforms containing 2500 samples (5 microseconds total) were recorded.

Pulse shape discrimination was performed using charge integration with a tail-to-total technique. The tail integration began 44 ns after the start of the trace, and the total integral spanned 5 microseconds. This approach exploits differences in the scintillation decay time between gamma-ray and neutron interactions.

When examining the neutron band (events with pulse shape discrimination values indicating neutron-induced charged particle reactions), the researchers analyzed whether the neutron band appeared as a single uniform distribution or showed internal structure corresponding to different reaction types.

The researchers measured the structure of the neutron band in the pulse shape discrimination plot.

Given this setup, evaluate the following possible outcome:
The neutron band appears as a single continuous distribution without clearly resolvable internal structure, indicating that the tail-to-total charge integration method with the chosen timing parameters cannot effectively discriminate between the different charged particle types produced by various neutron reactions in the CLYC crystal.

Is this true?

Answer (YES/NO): NO